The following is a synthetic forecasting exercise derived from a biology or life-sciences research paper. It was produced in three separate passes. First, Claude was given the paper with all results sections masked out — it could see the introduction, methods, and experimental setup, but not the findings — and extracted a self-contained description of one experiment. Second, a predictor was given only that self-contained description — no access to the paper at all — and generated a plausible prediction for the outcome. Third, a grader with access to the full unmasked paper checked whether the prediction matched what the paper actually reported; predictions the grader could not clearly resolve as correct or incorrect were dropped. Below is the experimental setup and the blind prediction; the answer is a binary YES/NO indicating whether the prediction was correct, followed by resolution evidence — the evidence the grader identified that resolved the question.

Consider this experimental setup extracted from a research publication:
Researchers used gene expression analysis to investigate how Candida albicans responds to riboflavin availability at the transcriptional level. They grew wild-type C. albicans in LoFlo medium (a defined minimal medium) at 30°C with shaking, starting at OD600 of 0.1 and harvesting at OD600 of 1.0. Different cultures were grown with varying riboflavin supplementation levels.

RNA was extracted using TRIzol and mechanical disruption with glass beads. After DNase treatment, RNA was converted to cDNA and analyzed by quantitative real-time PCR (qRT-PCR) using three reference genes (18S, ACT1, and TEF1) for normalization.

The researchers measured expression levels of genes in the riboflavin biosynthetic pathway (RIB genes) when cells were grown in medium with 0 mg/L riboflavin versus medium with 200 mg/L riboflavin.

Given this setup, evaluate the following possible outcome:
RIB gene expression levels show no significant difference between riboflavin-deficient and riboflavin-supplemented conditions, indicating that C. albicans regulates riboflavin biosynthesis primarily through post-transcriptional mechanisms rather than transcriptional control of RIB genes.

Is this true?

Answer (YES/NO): NO